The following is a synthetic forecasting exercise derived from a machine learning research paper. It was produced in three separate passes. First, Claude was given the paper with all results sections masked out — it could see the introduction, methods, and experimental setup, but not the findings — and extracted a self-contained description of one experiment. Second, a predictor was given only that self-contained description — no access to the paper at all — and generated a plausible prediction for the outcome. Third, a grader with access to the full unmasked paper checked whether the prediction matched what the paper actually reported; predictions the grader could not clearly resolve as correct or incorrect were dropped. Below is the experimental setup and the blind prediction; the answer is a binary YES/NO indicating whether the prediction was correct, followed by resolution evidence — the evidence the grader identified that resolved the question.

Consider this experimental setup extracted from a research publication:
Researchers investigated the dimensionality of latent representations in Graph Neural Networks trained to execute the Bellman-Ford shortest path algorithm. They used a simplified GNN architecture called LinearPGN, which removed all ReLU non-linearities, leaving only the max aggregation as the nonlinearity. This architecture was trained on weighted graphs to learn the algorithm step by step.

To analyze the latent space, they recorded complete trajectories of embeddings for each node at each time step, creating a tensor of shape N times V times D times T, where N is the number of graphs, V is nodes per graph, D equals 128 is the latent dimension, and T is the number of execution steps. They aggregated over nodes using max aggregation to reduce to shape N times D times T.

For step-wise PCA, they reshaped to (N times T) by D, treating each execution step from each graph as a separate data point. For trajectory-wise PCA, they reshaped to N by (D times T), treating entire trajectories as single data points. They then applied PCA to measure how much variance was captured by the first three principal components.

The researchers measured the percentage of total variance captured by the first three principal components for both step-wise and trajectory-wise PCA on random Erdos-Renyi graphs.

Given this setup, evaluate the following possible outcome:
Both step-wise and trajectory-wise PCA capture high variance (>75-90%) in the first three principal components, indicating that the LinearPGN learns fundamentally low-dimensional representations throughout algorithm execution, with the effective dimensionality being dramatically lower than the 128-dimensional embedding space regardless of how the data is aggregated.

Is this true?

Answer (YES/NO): NO